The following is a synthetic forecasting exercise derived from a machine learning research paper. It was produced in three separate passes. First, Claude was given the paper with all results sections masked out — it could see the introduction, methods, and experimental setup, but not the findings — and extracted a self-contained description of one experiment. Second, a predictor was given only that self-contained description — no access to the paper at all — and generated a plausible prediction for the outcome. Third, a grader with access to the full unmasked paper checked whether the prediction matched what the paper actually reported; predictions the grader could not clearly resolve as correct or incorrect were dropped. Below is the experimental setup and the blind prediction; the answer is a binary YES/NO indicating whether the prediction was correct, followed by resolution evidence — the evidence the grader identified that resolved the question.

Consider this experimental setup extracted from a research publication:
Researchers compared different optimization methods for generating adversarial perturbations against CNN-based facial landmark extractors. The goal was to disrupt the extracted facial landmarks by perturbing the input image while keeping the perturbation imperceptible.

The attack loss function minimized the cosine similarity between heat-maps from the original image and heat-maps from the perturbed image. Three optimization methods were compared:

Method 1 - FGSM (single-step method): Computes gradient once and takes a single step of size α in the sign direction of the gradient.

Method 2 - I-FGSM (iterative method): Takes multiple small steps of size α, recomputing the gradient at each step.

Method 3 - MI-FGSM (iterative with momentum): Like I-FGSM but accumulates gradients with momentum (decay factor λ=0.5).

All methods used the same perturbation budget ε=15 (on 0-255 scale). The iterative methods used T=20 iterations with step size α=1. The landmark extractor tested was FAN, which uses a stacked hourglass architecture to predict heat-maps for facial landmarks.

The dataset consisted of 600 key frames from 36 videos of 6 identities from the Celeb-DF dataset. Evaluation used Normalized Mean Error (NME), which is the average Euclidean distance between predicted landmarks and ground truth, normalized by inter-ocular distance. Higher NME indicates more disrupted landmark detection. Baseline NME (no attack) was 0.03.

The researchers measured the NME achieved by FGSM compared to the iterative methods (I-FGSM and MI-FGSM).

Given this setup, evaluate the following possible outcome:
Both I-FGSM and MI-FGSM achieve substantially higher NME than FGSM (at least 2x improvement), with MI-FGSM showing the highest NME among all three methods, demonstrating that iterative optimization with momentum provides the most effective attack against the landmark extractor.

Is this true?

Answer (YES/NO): YES